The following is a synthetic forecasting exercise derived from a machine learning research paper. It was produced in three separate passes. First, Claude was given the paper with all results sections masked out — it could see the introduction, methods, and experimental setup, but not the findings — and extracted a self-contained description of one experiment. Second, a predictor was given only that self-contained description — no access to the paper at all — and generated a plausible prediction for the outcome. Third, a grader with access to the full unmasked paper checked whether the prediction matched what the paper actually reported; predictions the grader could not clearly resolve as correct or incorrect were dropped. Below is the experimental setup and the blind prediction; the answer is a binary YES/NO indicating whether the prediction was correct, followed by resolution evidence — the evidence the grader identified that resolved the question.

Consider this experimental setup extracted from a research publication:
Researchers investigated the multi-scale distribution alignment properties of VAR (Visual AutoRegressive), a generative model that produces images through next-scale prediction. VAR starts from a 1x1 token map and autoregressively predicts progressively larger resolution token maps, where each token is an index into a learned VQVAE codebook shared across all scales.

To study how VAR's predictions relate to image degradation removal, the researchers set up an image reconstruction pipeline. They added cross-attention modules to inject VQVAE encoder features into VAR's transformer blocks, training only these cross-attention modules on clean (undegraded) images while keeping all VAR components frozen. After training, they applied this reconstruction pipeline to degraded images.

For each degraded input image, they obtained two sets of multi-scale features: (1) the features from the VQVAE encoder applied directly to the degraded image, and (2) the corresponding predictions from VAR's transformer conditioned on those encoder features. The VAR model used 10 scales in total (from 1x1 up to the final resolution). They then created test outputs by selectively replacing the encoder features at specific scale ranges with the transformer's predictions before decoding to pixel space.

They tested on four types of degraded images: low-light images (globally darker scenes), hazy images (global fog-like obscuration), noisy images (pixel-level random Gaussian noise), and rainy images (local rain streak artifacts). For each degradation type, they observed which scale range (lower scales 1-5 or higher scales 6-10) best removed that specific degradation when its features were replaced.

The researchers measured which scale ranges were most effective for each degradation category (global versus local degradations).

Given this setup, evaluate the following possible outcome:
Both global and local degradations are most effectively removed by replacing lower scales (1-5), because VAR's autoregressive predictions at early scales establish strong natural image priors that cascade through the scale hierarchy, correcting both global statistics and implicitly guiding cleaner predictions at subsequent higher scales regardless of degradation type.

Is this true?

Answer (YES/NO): NO